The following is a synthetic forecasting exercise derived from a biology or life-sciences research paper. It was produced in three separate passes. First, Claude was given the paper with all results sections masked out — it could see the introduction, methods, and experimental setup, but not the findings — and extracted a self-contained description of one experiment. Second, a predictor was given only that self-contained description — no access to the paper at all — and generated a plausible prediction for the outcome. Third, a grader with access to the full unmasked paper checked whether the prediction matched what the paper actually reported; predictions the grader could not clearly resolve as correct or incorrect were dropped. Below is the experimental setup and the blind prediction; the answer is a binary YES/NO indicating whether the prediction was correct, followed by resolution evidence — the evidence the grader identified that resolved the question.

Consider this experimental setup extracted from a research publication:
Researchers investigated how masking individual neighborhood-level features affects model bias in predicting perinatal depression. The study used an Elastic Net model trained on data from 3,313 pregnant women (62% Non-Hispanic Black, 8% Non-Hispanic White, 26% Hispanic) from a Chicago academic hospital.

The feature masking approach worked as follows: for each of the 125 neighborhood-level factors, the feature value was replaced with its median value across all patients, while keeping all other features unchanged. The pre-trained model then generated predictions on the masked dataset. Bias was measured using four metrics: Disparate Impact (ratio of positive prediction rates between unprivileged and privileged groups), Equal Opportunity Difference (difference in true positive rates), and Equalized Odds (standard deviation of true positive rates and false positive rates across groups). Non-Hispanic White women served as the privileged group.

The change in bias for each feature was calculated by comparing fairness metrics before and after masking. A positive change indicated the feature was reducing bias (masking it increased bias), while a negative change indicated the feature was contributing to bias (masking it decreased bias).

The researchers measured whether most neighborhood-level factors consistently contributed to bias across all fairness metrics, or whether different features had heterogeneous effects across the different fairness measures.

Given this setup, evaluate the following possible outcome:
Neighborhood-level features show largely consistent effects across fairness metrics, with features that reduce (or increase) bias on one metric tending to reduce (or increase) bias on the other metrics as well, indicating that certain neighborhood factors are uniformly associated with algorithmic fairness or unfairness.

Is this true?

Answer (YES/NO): NO